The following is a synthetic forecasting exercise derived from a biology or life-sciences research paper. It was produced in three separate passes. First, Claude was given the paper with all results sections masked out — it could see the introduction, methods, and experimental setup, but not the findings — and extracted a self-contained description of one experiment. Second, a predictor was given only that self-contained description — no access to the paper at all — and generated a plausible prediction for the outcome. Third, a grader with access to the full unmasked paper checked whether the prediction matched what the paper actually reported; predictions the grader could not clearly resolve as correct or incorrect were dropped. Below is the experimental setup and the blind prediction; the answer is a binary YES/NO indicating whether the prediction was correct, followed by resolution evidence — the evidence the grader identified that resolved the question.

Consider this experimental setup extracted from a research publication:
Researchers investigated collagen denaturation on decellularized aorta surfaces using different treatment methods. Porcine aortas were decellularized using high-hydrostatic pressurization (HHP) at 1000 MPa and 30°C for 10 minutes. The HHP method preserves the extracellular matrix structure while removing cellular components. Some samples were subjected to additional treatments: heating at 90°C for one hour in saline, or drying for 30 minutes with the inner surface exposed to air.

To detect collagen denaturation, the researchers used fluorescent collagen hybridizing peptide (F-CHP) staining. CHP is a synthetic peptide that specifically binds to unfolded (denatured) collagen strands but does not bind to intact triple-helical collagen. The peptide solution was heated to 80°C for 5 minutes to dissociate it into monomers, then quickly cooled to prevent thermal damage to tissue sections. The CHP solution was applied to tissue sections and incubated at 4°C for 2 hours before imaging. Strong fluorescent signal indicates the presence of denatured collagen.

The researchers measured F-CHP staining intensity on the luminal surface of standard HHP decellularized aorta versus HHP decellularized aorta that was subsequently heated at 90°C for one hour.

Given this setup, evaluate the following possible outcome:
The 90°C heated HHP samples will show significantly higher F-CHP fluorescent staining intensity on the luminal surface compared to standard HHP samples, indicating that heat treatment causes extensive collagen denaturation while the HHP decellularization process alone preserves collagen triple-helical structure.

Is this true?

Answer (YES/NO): YES